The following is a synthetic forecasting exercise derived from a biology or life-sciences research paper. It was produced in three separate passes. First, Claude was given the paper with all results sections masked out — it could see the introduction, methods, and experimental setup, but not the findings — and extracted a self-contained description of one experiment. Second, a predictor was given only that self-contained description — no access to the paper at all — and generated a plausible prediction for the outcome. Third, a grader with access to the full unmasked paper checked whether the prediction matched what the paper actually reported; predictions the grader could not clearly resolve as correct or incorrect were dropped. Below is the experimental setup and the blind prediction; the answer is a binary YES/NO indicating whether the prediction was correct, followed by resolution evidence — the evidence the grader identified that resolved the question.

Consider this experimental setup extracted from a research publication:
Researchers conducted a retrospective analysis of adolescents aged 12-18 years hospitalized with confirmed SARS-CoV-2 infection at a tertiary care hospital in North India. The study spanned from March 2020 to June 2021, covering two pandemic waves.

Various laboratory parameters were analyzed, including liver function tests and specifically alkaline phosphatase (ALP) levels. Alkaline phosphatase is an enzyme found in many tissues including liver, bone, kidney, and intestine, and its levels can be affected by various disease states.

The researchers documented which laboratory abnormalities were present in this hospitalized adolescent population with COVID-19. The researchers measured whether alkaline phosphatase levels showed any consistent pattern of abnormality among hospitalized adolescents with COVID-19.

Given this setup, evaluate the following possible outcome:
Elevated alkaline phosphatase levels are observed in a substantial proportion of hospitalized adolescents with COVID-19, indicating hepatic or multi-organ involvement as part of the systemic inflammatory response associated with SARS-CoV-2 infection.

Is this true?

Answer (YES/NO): NO